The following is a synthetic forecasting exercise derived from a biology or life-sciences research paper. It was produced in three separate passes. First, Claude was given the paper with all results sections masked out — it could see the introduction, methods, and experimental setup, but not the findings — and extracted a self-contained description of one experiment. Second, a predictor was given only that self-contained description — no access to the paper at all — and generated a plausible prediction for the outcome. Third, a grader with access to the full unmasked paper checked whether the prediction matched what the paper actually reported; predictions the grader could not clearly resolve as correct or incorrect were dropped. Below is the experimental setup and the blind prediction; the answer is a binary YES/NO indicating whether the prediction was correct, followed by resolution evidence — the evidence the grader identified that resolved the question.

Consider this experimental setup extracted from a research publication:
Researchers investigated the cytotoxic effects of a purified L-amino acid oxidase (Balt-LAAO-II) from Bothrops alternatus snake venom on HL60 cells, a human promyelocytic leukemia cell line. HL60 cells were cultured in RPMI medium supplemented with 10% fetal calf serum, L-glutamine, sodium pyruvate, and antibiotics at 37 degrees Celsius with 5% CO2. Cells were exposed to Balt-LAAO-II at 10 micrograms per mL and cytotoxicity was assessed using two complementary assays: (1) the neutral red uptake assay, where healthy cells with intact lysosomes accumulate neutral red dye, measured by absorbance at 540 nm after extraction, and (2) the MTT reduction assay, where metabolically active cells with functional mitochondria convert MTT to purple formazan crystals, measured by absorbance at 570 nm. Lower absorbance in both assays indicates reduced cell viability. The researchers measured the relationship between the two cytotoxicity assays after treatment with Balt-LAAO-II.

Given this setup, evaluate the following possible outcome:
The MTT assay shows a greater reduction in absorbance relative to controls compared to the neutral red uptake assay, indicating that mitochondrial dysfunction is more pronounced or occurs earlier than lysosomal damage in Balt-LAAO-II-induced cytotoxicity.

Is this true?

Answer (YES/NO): NO